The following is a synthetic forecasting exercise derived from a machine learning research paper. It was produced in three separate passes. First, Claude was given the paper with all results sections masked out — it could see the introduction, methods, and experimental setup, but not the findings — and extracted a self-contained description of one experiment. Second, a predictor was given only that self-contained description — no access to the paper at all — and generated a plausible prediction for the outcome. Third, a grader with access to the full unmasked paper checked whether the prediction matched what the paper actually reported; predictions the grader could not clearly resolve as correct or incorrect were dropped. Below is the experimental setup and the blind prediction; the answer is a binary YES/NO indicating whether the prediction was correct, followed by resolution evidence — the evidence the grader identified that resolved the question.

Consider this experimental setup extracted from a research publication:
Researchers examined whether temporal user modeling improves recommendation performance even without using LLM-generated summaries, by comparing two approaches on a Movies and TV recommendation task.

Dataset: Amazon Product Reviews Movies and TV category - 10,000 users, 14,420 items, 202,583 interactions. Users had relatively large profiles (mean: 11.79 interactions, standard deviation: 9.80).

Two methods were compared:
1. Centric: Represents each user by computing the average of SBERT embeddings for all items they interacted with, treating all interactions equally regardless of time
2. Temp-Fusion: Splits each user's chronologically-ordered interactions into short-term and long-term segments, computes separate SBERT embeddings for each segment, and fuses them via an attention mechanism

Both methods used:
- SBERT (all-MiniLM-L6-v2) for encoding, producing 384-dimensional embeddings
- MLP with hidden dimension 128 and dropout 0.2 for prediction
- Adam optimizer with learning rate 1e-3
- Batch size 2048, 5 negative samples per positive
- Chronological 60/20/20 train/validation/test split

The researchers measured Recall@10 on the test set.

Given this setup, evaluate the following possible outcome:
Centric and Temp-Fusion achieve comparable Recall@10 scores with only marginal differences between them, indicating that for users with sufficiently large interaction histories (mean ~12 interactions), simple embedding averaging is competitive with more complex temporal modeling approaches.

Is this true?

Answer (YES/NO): YES